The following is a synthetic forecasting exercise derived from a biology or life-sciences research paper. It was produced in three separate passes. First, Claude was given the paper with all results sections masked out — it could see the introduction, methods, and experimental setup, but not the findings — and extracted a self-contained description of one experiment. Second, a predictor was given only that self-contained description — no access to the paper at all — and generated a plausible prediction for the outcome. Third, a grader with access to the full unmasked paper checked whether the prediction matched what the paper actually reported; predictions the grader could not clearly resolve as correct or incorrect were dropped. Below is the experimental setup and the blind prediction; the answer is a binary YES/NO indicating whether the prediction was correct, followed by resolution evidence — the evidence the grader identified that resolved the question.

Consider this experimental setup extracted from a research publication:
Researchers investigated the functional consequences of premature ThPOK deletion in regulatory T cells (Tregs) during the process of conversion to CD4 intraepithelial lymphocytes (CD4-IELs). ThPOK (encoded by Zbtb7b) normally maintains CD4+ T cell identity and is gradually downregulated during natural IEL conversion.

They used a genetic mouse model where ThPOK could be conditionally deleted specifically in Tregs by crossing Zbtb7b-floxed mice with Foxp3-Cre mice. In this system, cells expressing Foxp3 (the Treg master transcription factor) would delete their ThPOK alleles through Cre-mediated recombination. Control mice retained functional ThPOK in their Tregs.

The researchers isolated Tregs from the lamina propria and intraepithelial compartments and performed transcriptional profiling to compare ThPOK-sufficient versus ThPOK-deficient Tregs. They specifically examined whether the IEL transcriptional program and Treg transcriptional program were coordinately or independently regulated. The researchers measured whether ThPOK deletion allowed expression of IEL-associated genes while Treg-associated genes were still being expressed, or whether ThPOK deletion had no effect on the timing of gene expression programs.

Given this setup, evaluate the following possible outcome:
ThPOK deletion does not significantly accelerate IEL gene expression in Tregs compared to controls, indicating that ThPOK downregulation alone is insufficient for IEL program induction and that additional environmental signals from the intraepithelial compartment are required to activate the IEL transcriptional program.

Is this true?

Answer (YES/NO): NO